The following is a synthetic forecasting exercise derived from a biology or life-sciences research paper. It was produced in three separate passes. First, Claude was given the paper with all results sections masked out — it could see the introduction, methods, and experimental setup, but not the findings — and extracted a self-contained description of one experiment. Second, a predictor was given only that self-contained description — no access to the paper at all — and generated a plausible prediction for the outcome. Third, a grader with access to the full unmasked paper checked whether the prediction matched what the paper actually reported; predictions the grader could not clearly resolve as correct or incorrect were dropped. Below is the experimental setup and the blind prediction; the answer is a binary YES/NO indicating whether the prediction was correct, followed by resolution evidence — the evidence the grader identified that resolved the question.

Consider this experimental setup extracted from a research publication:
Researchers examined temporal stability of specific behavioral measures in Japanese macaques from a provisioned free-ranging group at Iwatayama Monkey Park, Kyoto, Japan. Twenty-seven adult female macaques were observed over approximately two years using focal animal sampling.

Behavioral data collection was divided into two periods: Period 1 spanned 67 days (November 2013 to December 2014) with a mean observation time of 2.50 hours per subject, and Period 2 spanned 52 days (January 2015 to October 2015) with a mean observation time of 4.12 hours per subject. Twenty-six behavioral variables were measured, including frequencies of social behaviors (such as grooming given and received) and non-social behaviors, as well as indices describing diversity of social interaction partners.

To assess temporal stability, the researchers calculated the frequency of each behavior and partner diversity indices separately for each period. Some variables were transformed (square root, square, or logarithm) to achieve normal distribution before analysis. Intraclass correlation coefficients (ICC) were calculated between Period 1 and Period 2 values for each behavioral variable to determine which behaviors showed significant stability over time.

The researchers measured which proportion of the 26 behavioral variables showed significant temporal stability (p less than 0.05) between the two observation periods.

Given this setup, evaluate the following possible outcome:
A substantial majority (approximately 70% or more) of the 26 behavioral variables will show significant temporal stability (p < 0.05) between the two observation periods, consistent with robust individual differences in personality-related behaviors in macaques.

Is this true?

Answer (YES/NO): NO